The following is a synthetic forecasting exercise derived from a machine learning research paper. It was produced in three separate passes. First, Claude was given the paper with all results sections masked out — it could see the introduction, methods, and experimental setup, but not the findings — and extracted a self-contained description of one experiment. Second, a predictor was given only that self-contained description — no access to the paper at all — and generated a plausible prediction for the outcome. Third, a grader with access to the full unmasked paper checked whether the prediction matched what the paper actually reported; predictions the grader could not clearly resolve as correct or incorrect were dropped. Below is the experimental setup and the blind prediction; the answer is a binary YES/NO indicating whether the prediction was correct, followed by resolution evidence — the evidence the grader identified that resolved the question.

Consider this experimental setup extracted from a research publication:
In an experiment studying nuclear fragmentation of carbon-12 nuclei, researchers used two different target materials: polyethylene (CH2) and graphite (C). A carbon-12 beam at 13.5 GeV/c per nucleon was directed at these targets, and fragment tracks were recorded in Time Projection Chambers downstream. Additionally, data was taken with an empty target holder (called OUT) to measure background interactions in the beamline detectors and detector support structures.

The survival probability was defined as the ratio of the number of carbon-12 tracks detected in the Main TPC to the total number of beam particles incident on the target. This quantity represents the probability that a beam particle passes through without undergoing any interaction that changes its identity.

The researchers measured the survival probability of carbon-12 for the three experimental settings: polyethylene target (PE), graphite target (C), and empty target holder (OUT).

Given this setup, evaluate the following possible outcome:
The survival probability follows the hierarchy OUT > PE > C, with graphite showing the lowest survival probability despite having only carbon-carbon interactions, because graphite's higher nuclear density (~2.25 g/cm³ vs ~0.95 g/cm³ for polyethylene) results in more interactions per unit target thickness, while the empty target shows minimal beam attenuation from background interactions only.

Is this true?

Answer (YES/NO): NO